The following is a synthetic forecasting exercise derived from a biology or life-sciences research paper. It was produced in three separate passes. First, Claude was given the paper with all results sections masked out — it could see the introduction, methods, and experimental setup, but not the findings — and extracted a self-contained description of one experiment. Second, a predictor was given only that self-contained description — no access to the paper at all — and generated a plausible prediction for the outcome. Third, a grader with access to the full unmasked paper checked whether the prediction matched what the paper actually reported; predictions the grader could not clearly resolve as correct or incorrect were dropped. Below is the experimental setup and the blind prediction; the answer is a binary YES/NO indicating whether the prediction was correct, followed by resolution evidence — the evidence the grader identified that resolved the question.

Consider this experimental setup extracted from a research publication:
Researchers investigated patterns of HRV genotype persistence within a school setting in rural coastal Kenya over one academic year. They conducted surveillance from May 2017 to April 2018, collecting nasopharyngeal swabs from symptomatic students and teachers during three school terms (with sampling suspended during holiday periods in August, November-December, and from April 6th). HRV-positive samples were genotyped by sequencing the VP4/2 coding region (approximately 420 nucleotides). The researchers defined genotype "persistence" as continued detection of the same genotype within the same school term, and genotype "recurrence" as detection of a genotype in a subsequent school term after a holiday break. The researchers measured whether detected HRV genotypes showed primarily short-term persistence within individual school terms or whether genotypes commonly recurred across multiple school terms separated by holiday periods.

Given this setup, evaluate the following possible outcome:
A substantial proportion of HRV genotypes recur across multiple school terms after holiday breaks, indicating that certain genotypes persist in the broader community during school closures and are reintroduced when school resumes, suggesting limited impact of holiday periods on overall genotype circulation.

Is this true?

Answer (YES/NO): NO